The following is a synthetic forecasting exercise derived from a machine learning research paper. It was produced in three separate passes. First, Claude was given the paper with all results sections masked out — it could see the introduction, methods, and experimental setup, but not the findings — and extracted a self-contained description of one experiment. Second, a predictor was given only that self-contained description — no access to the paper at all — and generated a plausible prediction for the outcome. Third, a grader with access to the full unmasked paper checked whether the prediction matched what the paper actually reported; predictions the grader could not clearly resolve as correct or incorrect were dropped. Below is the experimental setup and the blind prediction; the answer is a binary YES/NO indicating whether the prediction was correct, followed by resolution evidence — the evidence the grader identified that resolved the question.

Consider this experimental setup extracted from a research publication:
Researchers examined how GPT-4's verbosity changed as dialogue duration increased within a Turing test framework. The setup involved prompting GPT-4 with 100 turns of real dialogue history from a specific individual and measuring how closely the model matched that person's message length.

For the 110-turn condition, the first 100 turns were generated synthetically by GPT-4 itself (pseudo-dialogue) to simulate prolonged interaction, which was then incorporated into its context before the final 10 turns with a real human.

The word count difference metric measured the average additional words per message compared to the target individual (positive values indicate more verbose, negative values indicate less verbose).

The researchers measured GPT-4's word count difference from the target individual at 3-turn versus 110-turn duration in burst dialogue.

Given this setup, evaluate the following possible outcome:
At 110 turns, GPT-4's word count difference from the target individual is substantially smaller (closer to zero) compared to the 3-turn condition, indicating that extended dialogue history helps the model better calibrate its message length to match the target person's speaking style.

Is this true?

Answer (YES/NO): NO